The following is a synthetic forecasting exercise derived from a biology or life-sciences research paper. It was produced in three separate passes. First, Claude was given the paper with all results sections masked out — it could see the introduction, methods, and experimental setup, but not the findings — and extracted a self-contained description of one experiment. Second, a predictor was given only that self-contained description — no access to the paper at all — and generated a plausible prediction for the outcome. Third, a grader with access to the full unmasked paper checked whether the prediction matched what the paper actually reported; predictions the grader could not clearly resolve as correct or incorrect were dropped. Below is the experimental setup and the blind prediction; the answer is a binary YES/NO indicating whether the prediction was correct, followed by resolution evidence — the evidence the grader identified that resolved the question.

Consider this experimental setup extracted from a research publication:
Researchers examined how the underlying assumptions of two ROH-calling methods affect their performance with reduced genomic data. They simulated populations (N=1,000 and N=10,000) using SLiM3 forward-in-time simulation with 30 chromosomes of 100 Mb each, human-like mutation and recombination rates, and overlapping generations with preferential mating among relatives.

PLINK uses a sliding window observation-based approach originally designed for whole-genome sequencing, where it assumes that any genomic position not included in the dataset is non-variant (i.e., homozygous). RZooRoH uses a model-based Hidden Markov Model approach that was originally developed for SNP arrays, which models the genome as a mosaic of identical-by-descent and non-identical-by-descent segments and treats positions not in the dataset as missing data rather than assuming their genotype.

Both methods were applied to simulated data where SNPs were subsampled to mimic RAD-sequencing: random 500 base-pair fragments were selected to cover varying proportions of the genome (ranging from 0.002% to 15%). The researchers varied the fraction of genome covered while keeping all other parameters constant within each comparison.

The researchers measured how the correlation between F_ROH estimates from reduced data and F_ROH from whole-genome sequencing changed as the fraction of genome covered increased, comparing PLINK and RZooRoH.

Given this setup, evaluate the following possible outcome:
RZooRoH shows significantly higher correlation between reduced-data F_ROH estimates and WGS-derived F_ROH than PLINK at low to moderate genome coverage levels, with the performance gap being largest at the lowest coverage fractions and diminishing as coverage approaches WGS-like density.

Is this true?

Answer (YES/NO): YES